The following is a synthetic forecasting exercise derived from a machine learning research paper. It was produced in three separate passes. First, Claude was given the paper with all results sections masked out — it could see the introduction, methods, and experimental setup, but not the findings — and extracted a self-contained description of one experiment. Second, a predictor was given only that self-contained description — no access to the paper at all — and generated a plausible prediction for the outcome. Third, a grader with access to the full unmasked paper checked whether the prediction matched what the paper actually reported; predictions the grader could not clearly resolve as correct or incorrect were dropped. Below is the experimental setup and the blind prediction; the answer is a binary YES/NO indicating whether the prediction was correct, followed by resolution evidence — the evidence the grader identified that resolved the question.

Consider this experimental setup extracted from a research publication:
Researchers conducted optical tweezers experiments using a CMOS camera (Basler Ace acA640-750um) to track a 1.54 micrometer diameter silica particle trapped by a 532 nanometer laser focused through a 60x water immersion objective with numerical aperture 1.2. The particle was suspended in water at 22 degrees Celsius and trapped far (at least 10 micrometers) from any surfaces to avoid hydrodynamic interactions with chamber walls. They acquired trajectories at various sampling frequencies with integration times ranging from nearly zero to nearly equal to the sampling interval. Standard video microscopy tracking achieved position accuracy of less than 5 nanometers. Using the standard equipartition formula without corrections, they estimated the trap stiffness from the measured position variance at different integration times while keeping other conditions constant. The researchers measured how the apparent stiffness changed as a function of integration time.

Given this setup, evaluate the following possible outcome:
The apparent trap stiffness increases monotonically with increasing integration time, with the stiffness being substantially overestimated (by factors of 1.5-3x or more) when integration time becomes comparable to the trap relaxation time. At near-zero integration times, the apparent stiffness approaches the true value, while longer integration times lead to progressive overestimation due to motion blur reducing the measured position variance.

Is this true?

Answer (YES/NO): YES